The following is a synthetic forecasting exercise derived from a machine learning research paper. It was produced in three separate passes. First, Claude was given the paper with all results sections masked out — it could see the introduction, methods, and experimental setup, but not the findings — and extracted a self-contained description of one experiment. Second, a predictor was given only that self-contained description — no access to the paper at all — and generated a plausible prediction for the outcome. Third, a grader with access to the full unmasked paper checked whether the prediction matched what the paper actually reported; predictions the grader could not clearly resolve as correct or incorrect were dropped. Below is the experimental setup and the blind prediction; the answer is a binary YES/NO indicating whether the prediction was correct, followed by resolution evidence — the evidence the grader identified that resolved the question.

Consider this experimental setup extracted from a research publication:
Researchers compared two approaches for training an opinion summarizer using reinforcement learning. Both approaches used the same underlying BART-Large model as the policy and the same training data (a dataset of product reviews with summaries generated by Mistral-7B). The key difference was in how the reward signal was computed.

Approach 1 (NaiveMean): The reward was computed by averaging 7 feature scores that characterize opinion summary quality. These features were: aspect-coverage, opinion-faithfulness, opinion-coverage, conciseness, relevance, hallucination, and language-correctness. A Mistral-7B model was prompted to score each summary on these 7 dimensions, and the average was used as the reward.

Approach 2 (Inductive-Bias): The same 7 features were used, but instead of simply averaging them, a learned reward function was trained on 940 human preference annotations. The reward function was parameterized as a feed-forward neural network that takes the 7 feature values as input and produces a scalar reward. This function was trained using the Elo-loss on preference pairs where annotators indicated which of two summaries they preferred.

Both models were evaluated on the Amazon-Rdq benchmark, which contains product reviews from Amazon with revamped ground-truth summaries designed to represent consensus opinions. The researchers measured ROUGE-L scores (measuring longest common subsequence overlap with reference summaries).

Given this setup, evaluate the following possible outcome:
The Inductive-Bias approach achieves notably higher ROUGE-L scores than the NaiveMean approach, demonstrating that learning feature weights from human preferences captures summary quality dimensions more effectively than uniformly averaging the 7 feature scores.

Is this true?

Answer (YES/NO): NO